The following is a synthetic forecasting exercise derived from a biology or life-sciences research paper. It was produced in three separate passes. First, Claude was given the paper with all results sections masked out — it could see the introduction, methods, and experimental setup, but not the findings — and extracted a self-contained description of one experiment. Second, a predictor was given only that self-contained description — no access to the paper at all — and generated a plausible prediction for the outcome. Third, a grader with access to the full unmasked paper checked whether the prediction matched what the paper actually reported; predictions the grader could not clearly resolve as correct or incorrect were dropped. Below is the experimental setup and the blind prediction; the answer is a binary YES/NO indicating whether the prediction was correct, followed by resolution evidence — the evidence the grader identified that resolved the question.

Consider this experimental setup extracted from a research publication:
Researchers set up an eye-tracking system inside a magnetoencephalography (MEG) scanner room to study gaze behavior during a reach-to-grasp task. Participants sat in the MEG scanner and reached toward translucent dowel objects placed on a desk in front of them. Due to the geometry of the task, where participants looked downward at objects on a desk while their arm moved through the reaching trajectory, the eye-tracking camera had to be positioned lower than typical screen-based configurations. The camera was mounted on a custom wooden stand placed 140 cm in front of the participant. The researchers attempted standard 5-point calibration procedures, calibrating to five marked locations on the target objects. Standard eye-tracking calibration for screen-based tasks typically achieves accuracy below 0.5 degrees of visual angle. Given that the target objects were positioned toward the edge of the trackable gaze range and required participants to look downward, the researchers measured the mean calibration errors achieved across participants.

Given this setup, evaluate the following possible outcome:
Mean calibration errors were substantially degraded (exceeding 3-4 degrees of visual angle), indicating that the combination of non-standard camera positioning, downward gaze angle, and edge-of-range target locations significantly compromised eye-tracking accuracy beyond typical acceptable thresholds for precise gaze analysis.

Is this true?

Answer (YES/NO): NO